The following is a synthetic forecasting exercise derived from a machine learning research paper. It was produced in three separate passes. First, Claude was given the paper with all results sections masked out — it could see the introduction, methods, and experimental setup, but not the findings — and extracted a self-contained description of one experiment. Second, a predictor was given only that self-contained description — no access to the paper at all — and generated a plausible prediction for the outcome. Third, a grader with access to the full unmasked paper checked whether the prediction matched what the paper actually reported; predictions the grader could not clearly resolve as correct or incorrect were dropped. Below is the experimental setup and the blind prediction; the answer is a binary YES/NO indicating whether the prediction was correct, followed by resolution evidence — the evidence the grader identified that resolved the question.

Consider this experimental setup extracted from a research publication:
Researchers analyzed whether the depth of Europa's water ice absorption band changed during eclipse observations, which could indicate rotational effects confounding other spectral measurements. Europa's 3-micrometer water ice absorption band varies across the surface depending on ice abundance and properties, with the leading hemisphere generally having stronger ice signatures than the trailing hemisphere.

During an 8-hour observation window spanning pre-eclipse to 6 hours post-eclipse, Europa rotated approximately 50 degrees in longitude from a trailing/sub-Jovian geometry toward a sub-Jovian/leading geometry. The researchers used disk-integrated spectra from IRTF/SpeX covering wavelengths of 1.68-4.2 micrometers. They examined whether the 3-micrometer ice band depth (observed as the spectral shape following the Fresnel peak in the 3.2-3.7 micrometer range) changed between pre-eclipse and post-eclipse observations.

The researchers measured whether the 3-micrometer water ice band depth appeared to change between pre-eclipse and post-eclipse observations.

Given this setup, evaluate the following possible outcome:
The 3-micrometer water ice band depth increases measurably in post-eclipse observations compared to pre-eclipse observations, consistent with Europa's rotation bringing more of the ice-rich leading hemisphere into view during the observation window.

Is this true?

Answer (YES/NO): YES